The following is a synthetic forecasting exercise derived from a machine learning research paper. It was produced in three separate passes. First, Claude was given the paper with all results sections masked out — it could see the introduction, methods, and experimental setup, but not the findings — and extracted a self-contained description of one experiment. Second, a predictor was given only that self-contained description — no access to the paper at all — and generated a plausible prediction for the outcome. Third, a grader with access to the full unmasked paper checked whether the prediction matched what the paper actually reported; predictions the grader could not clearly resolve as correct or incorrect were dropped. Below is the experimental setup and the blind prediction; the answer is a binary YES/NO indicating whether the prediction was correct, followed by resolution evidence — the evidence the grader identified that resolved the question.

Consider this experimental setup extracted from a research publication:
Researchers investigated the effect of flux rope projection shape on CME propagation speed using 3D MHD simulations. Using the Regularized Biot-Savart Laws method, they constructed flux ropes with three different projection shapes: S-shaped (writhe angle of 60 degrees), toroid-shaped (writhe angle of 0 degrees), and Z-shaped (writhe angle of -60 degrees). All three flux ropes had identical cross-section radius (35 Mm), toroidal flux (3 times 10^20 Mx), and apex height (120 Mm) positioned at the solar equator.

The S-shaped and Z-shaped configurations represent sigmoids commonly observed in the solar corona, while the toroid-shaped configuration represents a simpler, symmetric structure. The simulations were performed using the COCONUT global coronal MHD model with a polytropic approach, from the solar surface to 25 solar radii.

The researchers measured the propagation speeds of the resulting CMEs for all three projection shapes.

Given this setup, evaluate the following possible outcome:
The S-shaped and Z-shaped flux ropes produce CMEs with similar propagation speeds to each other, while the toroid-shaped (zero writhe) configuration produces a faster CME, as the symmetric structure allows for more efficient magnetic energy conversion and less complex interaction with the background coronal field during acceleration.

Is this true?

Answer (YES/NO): NO